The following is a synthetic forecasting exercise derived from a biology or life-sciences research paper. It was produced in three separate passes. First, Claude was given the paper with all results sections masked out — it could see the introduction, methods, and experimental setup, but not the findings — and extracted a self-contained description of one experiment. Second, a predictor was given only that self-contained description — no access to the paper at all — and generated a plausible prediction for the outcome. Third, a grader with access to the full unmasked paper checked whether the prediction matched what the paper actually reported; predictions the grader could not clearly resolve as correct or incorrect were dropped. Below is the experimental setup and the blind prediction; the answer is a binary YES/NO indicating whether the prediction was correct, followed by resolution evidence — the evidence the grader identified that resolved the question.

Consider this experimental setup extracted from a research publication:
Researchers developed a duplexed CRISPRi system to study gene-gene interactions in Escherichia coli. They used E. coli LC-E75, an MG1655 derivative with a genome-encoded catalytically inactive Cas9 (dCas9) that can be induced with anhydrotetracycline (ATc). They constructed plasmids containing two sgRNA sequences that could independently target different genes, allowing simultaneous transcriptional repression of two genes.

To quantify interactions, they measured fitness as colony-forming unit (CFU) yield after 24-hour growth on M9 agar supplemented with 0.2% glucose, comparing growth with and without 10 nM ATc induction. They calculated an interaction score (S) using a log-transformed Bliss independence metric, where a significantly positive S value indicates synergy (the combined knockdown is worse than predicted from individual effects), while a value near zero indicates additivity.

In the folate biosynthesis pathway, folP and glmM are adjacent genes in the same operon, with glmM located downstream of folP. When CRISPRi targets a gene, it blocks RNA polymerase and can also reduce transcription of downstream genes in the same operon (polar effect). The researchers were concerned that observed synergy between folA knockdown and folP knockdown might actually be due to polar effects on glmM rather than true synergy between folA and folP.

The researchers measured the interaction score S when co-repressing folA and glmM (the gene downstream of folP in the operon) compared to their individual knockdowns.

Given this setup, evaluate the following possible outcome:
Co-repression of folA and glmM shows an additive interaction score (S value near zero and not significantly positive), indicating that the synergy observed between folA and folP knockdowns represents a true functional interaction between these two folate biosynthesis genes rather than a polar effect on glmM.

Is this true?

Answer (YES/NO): YES